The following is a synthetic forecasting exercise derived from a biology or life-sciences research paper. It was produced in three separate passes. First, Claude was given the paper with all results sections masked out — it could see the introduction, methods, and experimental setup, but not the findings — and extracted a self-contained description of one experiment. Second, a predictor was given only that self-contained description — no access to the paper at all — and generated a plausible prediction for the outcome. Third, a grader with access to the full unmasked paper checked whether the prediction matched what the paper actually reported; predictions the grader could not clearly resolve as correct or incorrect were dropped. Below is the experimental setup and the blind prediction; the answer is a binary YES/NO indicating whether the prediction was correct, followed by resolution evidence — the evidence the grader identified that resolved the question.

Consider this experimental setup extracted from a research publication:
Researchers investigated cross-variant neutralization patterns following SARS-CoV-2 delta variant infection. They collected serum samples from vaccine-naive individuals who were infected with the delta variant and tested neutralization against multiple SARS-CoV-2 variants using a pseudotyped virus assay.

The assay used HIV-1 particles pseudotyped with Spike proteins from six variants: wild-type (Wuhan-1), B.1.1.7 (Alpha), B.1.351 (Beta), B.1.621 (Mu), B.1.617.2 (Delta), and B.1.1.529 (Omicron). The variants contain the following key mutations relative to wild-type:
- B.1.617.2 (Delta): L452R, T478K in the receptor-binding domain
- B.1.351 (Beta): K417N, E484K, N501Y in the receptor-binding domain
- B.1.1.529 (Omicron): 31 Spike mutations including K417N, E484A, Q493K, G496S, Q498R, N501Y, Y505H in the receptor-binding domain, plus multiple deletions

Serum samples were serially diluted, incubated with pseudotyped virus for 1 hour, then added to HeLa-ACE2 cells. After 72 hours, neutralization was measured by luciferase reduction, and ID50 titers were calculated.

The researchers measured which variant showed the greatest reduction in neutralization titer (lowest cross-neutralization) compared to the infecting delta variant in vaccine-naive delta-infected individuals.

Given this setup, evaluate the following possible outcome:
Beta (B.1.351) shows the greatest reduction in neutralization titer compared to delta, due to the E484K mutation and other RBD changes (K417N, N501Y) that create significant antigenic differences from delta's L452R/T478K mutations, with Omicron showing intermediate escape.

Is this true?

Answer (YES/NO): NO